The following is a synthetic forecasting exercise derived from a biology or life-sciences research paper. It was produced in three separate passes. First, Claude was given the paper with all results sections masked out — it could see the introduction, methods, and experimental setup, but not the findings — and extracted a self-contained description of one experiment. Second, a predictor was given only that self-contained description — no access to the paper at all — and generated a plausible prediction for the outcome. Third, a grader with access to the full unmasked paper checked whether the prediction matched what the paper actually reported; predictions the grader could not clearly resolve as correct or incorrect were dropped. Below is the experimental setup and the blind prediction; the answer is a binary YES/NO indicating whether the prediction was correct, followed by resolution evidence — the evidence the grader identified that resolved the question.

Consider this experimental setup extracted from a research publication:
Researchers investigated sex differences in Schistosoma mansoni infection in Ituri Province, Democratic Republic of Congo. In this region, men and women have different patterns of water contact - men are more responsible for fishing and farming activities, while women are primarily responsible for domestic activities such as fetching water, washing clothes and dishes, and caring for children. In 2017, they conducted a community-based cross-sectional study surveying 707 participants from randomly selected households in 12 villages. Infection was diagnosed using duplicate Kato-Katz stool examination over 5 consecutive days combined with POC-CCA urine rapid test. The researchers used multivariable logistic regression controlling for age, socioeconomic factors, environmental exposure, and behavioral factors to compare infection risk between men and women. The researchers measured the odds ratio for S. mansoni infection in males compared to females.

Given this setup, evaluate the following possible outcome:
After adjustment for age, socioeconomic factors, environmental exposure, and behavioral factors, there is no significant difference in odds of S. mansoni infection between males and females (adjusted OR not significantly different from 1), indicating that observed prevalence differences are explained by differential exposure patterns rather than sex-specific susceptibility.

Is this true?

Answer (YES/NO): YES